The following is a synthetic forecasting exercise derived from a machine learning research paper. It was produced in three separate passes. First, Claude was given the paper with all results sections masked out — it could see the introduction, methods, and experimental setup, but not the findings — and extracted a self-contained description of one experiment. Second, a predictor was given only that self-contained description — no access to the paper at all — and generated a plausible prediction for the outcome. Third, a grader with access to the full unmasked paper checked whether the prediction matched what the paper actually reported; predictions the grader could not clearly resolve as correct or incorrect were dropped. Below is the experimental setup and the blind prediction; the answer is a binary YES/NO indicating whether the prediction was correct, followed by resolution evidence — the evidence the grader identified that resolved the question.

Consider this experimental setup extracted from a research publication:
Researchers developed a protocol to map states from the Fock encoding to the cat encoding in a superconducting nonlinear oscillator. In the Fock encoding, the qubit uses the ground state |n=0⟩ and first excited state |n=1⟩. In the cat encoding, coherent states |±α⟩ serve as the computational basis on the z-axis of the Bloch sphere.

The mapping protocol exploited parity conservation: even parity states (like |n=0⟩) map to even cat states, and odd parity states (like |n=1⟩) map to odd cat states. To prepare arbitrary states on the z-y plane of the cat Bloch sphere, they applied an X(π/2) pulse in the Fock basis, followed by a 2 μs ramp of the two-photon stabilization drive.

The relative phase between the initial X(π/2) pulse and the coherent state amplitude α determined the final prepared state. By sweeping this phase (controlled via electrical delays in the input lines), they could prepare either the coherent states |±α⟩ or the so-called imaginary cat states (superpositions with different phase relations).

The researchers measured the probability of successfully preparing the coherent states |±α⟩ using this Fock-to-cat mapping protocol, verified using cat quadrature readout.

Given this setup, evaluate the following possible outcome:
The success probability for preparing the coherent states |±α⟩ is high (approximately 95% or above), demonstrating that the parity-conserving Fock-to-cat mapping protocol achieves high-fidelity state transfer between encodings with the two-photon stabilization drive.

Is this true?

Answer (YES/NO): NO